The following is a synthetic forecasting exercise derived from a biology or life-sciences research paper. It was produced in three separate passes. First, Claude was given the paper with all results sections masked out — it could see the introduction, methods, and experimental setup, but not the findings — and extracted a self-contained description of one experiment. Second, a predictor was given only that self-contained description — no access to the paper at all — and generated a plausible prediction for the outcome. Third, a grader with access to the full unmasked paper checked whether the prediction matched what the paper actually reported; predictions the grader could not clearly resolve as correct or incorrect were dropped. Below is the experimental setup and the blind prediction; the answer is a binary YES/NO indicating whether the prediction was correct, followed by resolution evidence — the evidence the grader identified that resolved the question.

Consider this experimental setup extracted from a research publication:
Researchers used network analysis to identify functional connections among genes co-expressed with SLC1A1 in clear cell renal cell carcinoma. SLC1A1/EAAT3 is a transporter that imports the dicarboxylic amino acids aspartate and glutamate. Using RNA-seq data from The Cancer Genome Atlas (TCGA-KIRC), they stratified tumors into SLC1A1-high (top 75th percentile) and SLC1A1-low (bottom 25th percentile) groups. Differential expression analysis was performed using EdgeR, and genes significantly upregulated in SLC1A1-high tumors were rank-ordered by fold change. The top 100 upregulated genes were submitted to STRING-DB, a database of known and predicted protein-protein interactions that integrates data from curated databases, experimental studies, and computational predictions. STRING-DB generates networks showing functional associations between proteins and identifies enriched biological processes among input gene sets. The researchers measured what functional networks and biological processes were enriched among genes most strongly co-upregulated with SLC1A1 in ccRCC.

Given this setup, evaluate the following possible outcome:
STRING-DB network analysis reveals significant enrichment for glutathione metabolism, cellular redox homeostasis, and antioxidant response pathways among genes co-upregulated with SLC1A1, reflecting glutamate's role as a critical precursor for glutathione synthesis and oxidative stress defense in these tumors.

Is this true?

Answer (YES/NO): NO